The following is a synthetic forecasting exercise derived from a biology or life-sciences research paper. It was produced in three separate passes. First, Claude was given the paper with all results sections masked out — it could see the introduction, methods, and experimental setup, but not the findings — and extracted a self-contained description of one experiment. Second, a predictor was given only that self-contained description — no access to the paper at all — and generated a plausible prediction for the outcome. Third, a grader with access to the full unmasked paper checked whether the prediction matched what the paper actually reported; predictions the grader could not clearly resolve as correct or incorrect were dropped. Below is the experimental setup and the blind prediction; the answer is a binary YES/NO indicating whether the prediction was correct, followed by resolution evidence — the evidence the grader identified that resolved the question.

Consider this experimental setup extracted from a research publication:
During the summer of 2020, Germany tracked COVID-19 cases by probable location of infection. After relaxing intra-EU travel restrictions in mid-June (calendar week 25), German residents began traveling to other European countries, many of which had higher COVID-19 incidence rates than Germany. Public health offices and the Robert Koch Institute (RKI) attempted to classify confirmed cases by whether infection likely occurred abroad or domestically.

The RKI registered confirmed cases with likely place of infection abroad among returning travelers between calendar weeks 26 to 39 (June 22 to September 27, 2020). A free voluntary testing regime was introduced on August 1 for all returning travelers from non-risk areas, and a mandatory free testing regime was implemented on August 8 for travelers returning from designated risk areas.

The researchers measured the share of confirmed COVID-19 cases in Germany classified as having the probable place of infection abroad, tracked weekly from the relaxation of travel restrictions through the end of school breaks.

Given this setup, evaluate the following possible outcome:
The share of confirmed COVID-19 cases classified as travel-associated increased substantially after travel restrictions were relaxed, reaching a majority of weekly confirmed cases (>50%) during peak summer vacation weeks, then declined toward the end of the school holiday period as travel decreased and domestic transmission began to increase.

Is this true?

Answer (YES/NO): NO